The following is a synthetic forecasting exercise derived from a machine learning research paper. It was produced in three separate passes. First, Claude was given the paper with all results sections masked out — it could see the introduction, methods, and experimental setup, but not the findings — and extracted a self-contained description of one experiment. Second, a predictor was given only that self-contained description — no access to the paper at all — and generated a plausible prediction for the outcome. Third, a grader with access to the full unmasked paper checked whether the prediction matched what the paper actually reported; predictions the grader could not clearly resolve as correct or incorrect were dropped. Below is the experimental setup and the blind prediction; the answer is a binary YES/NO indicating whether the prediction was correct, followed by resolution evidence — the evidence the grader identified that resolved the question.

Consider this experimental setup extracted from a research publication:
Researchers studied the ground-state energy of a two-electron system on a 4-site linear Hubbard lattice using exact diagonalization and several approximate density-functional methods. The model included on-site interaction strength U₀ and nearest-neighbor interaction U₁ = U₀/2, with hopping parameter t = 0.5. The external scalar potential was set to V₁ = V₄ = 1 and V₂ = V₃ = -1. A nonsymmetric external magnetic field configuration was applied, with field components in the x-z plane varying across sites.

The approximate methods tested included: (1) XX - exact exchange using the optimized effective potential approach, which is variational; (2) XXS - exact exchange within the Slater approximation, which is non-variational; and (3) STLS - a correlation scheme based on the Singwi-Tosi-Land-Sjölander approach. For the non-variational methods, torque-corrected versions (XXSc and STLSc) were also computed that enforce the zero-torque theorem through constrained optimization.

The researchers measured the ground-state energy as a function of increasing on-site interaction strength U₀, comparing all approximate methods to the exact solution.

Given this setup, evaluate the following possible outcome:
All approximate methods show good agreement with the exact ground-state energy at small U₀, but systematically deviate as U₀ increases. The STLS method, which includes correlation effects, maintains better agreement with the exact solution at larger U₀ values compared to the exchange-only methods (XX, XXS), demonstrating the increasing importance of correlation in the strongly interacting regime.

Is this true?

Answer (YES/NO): NO